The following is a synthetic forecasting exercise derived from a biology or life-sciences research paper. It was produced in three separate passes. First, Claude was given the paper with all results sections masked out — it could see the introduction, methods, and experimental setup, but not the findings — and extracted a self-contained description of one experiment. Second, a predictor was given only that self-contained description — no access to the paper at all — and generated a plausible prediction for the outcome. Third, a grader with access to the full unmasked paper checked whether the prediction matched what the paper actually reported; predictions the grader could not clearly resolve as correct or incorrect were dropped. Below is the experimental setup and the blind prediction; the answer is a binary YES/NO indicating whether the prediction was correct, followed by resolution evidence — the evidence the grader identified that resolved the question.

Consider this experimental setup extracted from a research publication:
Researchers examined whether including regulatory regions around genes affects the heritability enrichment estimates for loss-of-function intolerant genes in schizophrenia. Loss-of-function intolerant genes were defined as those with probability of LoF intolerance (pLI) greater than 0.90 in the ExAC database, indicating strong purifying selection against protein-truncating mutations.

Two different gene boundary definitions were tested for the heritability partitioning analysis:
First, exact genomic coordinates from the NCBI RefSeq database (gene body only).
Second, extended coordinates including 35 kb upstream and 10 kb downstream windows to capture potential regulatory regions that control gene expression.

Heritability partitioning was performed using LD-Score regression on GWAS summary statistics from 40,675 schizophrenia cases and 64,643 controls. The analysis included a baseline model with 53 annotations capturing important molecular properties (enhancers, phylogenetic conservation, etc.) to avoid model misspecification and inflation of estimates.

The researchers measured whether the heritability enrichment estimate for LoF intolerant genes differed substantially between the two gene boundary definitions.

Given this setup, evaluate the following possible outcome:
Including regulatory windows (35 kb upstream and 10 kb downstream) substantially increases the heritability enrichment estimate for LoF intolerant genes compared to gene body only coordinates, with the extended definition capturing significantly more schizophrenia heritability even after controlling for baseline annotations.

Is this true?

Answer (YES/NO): NO